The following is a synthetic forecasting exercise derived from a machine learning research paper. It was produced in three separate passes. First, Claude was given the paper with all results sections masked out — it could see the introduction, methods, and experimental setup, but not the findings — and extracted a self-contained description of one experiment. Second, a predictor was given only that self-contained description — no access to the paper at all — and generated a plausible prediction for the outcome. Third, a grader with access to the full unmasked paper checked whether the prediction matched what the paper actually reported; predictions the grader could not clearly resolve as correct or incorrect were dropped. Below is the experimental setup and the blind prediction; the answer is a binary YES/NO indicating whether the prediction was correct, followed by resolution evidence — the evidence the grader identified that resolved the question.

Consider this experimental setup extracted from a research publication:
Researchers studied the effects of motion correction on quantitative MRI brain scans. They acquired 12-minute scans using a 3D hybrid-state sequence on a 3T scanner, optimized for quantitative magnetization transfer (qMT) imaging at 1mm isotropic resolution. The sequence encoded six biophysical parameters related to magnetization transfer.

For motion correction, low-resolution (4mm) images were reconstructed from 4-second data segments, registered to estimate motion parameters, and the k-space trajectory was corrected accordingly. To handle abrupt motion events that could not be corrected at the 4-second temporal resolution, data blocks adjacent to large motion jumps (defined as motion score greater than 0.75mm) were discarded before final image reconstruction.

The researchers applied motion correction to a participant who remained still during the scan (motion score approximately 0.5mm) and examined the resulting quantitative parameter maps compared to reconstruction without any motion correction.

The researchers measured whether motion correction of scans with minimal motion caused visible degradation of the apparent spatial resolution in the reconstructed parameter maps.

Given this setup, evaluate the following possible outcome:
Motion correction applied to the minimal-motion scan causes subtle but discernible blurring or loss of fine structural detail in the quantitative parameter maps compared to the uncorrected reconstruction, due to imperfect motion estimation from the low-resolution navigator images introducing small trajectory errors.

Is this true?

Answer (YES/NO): NO